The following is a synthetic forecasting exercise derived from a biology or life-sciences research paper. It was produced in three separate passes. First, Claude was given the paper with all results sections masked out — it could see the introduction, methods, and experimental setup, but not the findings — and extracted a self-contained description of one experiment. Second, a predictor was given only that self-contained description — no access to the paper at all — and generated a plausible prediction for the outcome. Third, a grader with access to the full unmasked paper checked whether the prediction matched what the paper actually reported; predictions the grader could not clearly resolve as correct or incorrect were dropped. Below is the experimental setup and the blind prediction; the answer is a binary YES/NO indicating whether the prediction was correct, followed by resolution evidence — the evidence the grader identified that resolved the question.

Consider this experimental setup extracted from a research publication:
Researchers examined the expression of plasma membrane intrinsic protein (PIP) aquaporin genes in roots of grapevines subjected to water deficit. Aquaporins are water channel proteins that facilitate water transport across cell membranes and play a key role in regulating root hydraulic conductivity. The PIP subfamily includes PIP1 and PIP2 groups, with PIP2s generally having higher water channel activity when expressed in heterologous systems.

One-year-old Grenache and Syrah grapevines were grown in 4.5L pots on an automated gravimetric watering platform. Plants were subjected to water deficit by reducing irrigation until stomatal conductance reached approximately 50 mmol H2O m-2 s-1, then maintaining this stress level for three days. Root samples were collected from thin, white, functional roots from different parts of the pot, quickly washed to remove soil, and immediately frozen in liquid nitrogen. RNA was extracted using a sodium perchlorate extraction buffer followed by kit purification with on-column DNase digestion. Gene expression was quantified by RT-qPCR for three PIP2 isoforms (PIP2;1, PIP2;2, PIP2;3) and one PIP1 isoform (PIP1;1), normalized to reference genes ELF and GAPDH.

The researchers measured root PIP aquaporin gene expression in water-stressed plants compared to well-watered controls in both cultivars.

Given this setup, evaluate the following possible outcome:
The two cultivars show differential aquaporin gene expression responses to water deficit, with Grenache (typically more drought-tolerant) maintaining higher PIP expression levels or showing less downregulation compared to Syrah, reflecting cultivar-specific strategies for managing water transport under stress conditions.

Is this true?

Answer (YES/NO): NO